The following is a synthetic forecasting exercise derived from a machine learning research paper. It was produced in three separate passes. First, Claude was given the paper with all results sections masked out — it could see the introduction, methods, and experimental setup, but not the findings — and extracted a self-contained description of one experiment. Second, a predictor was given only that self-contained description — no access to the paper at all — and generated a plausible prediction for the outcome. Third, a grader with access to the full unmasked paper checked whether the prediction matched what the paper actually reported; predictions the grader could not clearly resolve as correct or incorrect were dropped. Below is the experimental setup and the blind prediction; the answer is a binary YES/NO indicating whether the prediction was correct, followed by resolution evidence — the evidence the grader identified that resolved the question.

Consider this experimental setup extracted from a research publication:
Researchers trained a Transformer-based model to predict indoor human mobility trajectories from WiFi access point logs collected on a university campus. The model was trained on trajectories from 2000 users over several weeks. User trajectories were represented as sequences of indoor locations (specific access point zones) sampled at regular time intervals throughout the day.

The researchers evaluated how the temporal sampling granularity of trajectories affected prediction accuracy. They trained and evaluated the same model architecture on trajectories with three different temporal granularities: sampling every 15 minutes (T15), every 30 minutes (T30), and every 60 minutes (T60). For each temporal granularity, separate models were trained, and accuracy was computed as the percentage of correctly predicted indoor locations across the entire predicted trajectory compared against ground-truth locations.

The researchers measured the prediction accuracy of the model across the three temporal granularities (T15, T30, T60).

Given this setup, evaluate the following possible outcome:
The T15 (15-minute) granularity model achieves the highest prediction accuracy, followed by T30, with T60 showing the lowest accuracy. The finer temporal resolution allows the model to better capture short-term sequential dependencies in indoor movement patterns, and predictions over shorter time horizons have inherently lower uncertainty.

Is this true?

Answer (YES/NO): NO